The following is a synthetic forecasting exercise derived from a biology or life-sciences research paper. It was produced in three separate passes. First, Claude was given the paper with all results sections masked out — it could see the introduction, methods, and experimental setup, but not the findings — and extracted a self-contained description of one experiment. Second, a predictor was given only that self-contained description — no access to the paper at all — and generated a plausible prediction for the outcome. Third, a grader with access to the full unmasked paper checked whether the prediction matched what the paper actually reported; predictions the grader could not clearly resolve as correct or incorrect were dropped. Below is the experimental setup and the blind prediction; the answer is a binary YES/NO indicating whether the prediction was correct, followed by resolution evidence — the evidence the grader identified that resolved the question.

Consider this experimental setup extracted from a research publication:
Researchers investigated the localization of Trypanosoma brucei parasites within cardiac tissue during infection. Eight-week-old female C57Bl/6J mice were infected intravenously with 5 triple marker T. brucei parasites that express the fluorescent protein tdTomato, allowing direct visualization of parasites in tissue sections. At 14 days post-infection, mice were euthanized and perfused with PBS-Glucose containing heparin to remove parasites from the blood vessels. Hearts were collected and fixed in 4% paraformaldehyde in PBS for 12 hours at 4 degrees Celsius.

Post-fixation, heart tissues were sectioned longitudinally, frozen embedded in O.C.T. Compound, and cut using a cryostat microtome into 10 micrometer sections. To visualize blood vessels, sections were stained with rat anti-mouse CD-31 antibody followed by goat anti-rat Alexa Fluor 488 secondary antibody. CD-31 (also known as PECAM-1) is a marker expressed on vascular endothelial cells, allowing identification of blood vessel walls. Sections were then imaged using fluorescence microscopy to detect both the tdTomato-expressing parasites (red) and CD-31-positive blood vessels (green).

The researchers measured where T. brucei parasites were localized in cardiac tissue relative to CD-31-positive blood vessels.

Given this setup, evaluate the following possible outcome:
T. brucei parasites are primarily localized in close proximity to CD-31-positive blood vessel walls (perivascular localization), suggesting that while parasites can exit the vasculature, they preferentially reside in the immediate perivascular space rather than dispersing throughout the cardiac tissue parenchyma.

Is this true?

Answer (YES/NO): NO